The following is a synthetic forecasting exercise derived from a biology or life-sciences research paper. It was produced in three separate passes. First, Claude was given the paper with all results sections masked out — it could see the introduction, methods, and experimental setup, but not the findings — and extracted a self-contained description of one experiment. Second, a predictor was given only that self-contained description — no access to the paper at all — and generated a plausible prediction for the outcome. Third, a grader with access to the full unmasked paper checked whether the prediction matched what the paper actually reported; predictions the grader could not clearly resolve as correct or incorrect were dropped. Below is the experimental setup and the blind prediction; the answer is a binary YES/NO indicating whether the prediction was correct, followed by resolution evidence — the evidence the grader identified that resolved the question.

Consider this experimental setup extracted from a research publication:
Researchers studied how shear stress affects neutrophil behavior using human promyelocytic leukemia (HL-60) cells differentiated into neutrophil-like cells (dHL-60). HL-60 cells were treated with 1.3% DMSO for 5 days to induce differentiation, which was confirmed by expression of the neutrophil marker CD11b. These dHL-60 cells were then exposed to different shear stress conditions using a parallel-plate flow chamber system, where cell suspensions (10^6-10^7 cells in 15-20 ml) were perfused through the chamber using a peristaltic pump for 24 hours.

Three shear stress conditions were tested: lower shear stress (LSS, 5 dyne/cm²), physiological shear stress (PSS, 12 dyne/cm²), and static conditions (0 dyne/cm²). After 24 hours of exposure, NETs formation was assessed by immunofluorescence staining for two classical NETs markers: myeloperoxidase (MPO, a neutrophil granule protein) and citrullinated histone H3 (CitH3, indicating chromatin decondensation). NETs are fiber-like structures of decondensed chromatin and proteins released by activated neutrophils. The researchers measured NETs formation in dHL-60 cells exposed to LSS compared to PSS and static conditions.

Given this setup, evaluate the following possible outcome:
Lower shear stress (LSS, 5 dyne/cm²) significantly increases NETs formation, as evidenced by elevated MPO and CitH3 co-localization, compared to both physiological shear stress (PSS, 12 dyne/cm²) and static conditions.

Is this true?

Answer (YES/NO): YES